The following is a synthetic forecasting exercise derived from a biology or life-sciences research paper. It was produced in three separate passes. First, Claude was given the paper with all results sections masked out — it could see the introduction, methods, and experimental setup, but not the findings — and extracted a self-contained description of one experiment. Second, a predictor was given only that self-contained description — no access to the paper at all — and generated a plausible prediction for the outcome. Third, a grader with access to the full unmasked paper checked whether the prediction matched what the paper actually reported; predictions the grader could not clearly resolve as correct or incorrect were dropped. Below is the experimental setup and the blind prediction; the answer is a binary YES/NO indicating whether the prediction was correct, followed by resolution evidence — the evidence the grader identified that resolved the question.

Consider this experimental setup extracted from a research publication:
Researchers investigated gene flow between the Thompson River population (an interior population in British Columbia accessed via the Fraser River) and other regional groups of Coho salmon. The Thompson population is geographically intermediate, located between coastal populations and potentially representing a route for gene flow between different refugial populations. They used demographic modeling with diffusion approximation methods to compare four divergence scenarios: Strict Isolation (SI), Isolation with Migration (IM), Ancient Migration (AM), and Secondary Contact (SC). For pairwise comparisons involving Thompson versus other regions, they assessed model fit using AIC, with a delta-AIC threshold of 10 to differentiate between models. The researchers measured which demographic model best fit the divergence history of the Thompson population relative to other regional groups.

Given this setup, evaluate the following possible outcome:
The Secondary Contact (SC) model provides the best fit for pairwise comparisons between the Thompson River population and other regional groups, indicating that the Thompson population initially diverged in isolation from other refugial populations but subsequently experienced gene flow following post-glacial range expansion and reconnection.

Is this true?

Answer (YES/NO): YES